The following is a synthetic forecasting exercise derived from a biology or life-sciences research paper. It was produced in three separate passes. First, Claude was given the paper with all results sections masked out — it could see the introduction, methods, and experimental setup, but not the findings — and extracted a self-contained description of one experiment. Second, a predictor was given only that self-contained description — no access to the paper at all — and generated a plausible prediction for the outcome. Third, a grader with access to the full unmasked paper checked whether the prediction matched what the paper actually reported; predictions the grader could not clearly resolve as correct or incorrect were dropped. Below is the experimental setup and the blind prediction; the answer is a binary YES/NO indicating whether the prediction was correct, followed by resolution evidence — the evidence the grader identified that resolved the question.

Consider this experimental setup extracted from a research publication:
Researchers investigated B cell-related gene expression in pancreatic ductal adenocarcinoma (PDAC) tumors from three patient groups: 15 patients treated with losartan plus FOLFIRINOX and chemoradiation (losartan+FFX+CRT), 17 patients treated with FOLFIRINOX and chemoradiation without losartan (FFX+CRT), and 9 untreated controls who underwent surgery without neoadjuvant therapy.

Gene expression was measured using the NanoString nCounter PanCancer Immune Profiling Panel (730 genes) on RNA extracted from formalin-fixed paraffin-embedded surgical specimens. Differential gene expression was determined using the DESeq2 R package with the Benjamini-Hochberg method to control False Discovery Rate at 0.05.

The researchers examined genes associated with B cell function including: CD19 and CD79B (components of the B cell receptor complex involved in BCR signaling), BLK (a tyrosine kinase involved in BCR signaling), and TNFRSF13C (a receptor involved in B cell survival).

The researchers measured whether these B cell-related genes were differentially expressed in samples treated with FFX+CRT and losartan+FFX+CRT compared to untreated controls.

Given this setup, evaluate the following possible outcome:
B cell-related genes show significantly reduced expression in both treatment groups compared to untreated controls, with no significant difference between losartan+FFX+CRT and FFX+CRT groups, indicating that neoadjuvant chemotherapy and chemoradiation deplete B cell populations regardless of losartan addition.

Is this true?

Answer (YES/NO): NO